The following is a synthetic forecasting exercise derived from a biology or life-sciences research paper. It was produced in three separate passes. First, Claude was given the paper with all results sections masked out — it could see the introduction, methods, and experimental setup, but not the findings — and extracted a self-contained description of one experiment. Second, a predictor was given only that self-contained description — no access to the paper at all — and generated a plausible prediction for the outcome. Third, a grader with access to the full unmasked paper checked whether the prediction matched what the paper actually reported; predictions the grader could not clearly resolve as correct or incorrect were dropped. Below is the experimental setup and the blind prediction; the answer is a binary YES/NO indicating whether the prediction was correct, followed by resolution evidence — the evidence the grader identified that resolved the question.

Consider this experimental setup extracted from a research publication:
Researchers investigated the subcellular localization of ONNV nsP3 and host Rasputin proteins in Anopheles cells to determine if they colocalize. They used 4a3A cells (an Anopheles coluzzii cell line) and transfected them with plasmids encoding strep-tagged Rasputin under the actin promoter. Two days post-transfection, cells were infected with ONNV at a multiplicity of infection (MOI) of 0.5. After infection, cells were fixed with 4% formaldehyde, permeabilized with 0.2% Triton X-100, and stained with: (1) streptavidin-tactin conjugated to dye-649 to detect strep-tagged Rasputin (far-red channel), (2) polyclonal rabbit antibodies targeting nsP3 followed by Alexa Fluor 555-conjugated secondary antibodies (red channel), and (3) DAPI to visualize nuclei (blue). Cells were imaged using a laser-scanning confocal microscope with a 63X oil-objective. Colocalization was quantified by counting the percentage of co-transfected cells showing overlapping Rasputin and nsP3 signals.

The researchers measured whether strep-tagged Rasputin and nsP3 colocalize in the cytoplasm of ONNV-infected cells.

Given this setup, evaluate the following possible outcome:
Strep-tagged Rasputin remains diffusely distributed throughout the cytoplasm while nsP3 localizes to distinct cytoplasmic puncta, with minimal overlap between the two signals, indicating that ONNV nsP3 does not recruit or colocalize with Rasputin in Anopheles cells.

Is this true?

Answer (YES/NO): NO